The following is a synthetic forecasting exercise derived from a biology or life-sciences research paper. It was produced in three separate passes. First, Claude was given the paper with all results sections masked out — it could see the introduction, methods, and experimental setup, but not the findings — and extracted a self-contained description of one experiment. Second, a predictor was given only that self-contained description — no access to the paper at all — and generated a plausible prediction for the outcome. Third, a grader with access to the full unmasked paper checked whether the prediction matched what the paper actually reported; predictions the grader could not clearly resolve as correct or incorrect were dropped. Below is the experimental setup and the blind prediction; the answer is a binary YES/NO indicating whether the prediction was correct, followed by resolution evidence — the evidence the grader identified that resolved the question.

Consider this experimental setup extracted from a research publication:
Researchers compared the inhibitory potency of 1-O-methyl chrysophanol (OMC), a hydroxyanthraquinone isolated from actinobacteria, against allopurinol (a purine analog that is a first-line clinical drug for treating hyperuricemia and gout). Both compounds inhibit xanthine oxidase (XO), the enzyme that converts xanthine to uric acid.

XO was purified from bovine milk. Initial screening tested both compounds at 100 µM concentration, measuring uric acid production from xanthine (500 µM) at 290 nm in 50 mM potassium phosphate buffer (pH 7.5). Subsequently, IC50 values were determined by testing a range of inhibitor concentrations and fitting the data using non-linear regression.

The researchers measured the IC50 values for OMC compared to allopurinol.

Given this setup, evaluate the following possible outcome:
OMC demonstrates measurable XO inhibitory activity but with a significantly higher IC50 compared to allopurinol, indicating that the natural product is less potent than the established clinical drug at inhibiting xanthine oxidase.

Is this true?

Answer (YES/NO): YES